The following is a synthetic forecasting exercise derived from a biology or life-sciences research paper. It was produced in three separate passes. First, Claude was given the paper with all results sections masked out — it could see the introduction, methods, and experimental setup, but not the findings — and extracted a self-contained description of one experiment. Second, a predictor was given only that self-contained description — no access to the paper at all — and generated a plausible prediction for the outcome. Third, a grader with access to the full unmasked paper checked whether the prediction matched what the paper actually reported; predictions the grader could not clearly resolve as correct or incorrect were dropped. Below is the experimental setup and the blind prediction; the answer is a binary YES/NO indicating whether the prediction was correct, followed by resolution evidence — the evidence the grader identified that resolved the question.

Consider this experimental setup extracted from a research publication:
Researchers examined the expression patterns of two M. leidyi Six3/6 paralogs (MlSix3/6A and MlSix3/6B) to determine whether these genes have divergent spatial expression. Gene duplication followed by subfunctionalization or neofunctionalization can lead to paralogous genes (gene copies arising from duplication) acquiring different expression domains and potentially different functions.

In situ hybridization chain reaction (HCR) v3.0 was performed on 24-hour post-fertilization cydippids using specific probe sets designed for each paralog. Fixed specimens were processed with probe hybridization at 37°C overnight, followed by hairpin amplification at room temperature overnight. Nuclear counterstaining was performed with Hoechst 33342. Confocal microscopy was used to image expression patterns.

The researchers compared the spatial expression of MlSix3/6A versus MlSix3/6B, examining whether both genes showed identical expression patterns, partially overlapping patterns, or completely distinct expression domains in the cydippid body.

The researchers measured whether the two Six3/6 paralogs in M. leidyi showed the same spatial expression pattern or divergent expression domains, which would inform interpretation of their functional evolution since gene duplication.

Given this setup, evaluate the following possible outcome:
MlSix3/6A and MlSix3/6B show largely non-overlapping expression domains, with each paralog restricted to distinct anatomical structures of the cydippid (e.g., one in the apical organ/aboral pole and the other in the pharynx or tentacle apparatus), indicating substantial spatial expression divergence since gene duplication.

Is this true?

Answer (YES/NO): NO